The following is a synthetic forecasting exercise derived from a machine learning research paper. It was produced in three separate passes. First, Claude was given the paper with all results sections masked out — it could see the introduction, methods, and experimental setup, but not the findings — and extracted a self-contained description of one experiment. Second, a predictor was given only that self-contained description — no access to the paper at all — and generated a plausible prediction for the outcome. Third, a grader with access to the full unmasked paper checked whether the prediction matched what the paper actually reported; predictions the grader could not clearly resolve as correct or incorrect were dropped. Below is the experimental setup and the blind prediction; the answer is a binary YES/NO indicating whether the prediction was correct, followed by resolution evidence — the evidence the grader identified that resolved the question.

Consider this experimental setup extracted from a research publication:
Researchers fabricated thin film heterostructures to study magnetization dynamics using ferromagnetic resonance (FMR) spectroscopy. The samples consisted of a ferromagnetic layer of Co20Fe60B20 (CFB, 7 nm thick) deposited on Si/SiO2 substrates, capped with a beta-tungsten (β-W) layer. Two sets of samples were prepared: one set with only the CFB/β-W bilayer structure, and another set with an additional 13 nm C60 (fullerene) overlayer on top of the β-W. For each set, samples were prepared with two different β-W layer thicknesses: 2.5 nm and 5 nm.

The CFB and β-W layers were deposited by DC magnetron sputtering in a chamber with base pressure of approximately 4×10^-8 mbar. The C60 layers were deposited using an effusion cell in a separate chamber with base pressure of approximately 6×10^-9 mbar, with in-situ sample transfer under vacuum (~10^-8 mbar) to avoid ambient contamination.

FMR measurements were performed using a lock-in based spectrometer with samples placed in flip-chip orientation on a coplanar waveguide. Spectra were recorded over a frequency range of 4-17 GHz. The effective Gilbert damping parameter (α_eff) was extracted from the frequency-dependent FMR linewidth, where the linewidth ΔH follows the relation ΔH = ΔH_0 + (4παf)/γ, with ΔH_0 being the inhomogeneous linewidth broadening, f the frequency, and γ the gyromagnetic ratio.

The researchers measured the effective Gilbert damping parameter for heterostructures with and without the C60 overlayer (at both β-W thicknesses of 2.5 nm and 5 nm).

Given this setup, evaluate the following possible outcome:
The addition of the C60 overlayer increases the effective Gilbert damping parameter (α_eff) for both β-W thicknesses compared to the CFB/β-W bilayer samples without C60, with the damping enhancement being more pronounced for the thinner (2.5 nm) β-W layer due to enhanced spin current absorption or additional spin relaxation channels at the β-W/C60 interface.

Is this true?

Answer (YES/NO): NO